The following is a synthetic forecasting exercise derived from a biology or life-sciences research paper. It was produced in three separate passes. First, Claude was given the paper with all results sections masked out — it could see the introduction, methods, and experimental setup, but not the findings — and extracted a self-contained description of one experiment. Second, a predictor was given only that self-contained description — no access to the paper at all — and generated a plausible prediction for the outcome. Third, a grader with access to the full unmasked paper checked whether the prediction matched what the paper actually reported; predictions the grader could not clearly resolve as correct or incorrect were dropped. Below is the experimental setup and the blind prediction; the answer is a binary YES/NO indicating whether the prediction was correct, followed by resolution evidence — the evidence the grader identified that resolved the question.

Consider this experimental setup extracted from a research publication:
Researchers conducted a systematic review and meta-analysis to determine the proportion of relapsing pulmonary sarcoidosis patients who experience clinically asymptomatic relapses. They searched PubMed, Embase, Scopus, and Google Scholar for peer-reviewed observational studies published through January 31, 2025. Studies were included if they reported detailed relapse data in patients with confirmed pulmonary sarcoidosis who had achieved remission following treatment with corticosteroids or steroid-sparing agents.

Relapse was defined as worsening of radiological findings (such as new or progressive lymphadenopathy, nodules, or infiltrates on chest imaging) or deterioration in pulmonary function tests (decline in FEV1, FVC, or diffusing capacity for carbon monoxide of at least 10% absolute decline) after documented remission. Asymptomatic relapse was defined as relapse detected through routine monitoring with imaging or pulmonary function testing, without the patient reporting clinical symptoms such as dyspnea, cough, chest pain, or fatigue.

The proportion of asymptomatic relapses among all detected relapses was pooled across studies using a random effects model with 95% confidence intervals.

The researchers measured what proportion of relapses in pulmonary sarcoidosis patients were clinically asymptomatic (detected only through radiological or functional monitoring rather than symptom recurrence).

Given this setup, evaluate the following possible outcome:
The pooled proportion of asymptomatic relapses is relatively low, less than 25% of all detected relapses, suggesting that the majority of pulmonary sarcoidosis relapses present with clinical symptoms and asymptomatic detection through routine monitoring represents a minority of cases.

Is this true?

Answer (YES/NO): YES